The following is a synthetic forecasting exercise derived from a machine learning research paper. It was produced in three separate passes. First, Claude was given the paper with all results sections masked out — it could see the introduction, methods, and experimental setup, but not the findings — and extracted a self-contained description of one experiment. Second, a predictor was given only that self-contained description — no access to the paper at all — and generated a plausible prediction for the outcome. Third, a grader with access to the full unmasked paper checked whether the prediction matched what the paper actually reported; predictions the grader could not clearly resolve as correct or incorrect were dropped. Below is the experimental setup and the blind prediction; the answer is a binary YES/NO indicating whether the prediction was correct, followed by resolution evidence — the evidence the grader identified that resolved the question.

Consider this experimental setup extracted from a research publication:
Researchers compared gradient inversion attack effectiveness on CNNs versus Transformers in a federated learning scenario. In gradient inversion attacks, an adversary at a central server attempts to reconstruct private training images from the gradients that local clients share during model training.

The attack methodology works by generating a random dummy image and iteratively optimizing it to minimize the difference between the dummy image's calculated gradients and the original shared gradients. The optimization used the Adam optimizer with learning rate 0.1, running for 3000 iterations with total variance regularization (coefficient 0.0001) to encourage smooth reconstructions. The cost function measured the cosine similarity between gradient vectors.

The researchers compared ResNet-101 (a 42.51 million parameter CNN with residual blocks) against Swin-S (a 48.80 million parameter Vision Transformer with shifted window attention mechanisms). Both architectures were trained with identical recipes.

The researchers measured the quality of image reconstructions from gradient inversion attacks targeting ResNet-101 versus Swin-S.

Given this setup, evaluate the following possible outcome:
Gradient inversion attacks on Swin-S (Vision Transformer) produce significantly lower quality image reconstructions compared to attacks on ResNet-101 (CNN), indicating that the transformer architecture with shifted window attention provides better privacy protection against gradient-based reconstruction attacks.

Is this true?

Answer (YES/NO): NO